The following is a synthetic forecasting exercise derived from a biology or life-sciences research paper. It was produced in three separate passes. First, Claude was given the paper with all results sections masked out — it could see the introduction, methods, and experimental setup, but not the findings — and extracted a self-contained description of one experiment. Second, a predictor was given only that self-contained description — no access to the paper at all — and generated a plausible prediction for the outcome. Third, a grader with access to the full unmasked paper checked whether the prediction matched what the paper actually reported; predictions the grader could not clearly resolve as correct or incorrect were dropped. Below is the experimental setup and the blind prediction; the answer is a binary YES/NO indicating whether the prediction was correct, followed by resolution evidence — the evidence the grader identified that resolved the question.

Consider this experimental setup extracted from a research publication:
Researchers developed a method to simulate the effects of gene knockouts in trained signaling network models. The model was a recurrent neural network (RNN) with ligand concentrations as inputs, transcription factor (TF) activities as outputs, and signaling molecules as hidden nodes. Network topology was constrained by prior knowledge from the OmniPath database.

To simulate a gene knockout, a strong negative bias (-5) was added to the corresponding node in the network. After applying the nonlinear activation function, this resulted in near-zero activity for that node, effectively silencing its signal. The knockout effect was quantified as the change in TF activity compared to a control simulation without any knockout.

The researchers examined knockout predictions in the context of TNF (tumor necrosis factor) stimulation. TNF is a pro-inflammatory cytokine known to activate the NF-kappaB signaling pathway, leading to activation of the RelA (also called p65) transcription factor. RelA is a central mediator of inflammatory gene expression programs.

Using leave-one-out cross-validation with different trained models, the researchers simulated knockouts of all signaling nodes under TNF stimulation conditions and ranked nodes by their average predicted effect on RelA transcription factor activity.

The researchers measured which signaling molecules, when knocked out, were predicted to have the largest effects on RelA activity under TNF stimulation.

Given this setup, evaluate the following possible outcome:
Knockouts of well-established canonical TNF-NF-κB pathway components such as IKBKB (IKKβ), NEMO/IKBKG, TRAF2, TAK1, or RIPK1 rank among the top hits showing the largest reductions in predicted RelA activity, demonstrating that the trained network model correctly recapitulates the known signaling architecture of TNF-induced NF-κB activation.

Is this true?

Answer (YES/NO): YES